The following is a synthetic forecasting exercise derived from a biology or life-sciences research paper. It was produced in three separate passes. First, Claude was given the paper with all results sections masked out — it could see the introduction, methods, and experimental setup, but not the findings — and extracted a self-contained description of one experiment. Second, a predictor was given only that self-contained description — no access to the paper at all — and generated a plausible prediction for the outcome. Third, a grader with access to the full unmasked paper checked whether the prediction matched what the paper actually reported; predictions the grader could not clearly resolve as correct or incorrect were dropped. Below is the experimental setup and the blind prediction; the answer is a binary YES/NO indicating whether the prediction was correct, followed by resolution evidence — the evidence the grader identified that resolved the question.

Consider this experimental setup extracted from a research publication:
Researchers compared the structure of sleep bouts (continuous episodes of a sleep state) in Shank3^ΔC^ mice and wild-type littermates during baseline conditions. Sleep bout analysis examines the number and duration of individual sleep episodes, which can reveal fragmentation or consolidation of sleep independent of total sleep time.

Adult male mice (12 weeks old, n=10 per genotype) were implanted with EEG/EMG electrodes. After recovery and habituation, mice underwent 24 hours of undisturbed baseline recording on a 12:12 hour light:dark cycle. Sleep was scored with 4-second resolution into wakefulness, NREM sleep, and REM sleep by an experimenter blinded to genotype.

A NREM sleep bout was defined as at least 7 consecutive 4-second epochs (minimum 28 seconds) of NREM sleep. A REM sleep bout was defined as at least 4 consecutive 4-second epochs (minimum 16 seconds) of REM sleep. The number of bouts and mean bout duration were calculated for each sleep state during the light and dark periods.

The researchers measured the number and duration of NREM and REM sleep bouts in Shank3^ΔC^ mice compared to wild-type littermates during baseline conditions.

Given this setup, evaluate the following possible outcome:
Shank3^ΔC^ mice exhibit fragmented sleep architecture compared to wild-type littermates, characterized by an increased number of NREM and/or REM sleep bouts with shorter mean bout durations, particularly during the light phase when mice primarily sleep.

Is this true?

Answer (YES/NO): NO